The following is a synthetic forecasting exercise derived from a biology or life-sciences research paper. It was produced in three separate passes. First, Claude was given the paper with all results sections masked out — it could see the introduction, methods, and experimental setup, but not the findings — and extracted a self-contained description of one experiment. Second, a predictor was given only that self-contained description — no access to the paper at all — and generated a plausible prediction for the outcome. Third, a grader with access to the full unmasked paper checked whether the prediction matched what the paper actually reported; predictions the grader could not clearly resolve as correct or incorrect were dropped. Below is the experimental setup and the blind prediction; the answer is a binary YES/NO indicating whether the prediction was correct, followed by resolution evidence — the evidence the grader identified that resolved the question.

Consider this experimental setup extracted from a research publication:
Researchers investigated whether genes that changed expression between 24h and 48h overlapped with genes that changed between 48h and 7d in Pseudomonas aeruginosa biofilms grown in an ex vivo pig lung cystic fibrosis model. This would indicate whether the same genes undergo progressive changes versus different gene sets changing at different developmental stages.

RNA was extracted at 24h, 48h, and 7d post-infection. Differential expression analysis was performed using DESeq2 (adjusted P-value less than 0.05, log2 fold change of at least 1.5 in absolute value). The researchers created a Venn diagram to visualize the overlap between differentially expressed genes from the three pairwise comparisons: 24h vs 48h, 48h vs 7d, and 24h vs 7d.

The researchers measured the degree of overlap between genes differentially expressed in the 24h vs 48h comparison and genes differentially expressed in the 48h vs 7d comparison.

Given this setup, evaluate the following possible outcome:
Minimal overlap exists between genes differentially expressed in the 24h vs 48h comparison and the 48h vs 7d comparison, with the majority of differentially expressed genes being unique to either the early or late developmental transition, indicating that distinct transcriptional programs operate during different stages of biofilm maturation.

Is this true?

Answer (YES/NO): YES